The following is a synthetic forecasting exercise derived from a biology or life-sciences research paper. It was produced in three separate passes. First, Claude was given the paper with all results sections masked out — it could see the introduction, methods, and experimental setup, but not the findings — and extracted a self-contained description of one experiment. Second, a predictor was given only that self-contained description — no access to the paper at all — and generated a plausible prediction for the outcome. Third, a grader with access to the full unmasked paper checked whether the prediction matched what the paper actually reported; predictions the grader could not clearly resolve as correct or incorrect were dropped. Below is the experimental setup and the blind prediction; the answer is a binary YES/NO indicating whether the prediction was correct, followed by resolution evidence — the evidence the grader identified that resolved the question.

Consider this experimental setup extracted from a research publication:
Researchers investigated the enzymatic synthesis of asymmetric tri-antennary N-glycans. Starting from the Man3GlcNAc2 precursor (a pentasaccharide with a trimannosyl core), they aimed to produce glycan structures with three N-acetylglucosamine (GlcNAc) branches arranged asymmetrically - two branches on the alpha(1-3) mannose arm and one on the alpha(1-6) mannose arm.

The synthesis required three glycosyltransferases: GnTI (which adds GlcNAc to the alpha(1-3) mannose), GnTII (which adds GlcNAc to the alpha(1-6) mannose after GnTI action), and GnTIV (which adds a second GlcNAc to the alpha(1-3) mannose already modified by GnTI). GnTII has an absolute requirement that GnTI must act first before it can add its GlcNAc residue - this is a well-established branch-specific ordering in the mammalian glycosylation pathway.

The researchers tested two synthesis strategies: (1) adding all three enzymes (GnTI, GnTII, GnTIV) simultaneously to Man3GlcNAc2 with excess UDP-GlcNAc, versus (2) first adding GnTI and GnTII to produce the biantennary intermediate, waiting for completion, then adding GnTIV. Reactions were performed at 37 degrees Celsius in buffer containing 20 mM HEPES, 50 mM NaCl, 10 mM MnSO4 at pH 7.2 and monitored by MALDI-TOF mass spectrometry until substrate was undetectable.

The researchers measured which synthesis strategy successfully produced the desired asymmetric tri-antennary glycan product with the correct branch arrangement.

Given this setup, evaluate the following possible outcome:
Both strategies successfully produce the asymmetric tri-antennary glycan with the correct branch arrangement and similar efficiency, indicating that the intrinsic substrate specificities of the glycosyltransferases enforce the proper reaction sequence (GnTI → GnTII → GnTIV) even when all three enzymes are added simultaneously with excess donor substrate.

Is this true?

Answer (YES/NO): NO